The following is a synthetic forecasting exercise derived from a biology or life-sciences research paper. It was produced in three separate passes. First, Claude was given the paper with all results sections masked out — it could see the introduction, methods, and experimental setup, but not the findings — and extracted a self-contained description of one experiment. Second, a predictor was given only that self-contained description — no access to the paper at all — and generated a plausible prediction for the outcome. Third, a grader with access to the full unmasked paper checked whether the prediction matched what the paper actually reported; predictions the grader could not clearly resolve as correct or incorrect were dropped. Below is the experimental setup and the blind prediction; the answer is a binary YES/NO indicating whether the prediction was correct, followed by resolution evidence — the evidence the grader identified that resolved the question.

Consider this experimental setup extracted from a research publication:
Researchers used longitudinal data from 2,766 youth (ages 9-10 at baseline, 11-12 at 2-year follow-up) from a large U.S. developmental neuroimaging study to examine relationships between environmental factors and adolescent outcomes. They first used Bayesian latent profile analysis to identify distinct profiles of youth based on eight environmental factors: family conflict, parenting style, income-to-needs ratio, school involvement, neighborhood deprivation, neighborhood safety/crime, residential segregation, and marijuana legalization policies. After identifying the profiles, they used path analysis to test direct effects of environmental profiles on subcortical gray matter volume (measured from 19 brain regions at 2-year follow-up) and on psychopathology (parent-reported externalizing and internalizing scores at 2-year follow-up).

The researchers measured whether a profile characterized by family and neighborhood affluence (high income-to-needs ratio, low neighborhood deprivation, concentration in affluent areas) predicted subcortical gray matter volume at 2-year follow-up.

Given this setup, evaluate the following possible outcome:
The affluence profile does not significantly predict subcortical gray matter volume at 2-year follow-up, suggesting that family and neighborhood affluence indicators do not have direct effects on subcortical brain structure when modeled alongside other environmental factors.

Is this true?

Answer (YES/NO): NO